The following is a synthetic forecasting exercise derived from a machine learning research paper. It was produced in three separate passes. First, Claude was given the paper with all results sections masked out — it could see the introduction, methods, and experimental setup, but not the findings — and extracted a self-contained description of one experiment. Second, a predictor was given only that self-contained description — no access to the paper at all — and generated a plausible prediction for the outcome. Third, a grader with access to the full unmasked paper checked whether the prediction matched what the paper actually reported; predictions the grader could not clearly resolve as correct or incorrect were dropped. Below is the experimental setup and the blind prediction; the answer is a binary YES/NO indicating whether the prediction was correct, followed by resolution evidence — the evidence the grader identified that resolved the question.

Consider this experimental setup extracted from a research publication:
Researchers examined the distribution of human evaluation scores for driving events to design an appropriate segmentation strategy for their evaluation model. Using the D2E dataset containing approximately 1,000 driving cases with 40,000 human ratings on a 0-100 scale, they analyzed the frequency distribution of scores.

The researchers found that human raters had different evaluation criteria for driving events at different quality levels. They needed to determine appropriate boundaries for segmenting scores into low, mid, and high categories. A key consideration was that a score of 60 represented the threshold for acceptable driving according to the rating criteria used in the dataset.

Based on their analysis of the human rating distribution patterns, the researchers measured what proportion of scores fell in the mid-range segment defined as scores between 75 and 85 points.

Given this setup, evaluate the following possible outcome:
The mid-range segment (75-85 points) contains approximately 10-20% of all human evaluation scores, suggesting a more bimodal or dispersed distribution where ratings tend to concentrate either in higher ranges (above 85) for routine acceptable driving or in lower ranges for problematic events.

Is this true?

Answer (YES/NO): NO